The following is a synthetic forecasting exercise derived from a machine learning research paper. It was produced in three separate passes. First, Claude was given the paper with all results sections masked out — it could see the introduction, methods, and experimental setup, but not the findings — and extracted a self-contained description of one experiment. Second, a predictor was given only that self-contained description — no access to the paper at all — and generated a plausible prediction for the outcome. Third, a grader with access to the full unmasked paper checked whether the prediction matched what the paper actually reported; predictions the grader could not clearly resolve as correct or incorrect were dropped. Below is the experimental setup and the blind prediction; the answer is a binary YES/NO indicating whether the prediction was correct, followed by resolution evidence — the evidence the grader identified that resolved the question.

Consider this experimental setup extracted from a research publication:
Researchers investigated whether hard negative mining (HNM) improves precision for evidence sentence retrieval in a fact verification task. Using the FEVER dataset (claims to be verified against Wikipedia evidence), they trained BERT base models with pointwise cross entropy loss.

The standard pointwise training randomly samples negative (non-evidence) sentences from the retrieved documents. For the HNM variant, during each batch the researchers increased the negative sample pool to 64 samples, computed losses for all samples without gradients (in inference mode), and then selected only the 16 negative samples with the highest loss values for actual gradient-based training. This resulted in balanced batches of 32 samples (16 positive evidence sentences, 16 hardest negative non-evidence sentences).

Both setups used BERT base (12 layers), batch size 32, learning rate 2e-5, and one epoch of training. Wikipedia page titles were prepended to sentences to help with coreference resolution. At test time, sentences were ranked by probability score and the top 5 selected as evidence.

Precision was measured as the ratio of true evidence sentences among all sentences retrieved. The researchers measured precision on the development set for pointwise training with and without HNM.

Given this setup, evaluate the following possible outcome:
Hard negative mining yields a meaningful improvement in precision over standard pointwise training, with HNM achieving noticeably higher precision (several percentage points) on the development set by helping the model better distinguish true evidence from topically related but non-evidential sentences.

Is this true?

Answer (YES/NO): NO